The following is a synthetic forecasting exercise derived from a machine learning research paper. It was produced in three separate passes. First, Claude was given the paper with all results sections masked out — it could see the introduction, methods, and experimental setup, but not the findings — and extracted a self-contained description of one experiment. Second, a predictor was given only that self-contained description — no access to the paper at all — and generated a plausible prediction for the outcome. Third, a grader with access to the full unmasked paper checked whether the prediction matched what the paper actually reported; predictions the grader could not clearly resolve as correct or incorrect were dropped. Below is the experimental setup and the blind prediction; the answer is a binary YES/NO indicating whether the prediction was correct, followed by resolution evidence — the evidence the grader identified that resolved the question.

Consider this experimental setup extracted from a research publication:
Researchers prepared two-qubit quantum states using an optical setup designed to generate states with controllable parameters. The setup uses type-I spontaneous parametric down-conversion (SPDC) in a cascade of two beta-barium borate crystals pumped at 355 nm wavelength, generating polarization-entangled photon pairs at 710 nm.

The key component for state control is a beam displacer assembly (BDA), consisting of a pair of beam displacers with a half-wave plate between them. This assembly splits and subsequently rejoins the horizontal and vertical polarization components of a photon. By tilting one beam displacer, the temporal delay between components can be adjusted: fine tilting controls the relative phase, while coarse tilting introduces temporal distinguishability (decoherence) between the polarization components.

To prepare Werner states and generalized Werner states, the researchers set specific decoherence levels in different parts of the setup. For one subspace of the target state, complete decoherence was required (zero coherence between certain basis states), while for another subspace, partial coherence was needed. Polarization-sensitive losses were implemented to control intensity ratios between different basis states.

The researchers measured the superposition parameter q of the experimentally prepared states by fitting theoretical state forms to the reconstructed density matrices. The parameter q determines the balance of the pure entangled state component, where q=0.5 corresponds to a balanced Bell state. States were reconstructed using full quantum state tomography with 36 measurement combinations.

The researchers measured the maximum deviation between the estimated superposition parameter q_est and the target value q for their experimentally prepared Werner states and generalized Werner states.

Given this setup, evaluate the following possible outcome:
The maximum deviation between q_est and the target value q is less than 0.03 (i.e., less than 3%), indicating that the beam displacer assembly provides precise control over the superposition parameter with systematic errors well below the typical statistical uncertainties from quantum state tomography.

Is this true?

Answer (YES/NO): NO